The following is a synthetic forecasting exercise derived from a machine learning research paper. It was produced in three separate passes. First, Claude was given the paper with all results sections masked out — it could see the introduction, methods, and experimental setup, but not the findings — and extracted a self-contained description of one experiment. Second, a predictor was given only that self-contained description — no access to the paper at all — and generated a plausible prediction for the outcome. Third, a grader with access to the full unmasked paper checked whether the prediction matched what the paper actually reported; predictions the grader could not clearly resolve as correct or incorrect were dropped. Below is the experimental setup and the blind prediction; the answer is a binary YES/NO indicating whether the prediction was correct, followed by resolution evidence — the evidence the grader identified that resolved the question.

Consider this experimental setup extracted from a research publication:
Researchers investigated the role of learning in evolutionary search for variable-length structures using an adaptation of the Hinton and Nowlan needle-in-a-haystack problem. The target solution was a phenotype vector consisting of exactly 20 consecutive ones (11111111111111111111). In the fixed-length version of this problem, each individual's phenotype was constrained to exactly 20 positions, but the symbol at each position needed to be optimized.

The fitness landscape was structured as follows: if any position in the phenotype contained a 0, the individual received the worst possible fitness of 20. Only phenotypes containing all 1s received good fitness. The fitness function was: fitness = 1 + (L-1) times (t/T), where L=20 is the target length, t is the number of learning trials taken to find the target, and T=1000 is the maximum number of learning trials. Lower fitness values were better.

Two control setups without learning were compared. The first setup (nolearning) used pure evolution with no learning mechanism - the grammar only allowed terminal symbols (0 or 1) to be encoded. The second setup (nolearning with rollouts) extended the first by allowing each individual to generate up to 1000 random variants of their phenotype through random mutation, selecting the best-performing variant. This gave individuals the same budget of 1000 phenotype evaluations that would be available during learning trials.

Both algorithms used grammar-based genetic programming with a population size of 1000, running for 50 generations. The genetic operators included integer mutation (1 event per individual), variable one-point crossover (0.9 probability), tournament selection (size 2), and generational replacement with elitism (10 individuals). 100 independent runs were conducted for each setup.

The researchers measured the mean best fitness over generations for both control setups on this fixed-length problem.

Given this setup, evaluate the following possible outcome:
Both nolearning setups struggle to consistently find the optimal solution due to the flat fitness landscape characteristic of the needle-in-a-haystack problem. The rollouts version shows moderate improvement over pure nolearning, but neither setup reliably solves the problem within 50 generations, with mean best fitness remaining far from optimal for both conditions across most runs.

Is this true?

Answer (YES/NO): YES